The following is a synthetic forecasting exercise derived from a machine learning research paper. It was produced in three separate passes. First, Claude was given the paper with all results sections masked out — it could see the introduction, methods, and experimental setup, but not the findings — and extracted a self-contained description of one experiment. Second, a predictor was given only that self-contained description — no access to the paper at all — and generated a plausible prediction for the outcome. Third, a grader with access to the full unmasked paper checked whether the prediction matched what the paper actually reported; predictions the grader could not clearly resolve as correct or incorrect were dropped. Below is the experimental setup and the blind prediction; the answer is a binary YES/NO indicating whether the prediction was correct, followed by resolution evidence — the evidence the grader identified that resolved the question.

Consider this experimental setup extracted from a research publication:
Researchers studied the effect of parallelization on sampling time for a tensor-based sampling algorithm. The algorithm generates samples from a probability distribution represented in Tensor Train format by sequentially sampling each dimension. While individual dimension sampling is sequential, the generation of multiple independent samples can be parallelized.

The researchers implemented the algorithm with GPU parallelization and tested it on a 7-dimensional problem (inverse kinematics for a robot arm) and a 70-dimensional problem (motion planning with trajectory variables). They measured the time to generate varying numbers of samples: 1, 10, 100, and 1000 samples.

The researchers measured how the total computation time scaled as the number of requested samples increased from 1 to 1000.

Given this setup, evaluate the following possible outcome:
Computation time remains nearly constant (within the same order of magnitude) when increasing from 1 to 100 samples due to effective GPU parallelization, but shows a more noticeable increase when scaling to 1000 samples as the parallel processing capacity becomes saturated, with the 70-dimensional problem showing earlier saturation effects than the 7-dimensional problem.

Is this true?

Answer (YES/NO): NO